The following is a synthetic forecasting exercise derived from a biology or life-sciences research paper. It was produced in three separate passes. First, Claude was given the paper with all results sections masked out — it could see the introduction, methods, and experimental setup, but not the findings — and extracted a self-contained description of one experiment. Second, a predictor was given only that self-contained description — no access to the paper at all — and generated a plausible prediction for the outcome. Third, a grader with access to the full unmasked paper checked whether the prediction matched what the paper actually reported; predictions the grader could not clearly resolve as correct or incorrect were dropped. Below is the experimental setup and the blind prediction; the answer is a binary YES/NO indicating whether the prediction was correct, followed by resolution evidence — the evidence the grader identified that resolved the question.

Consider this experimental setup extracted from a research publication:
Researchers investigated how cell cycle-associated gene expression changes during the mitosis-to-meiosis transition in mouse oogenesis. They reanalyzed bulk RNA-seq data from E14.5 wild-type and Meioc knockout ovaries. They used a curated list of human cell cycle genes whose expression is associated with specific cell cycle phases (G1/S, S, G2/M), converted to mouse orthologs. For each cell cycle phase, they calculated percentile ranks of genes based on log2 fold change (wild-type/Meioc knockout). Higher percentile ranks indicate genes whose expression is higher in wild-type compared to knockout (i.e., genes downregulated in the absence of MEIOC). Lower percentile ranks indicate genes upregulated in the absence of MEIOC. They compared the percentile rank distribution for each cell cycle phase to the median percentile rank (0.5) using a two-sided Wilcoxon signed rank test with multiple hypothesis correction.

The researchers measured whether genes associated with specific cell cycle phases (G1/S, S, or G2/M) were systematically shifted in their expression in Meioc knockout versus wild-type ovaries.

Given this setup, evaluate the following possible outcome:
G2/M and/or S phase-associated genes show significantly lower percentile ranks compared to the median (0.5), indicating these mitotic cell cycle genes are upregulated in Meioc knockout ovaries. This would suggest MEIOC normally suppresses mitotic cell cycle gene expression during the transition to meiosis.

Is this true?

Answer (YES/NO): YES